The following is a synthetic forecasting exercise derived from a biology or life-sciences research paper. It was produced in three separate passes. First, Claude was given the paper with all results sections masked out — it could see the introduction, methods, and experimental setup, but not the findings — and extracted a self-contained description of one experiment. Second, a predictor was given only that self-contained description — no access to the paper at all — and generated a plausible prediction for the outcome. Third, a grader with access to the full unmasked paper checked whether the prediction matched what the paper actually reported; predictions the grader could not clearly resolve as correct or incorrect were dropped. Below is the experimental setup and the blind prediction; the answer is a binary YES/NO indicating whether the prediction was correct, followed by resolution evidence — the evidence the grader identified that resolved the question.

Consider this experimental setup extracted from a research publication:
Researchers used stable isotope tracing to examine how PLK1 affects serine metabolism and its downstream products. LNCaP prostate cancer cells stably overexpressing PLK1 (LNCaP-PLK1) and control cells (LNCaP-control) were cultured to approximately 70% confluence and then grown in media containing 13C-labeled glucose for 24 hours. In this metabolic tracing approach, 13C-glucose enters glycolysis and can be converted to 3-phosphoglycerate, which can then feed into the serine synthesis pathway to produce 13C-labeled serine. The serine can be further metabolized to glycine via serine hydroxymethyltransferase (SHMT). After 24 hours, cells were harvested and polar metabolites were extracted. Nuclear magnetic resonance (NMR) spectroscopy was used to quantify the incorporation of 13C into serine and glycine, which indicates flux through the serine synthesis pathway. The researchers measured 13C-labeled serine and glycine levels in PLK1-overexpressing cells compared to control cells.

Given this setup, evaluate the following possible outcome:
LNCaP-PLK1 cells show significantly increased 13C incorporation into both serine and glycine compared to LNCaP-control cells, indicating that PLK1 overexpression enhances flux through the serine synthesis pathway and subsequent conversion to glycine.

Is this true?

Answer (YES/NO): NO